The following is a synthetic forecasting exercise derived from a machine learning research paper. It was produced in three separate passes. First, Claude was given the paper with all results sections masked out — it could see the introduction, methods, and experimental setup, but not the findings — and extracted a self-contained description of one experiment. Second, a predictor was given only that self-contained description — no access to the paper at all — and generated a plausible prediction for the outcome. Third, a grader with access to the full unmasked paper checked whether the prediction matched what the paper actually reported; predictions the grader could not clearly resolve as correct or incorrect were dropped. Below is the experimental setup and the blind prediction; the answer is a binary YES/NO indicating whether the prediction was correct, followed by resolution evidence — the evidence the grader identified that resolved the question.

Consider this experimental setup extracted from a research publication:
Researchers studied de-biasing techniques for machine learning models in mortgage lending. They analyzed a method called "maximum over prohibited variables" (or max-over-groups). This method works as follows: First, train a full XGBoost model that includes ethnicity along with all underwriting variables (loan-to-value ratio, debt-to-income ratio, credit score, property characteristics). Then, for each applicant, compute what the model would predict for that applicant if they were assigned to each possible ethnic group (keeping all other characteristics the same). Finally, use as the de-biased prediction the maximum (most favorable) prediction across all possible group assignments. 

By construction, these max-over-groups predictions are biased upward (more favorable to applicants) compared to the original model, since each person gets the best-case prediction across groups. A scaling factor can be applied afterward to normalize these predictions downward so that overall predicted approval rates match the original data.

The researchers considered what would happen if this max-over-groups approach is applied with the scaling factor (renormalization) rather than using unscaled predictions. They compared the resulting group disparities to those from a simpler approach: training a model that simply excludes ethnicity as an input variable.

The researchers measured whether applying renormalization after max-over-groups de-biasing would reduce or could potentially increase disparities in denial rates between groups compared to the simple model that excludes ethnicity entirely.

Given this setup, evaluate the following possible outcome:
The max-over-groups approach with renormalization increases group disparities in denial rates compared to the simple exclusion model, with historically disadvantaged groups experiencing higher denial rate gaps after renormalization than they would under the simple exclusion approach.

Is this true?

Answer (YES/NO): NO